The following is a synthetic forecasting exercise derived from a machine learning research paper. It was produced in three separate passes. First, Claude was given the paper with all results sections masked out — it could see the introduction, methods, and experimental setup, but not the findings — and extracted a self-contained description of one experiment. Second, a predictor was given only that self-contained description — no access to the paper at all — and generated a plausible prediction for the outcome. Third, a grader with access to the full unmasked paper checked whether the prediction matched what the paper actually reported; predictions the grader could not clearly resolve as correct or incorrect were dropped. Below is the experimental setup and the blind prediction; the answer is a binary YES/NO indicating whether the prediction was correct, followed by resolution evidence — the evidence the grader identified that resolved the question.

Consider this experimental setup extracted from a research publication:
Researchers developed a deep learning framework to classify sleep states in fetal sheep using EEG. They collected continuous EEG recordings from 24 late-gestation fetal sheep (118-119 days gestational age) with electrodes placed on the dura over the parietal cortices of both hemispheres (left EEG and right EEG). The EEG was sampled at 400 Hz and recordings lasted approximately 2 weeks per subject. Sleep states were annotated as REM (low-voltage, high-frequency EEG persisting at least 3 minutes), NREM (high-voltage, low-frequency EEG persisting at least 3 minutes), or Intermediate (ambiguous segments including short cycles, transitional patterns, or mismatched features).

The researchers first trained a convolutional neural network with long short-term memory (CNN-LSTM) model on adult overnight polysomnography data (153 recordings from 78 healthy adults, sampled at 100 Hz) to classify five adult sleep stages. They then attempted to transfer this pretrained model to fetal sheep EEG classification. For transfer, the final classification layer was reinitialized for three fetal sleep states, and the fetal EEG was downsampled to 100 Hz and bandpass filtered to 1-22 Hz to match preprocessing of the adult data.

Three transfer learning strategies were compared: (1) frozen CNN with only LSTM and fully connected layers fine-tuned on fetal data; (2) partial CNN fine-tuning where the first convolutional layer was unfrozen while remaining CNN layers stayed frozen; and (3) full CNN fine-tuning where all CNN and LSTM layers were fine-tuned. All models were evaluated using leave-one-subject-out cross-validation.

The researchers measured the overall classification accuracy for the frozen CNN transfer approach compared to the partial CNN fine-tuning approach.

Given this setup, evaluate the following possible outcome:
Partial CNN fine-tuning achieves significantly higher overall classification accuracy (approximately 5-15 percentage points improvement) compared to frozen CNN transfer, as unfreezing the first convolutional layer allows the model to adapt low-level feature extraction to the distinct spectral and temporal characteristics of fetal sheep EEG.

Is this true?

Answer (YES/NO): NO